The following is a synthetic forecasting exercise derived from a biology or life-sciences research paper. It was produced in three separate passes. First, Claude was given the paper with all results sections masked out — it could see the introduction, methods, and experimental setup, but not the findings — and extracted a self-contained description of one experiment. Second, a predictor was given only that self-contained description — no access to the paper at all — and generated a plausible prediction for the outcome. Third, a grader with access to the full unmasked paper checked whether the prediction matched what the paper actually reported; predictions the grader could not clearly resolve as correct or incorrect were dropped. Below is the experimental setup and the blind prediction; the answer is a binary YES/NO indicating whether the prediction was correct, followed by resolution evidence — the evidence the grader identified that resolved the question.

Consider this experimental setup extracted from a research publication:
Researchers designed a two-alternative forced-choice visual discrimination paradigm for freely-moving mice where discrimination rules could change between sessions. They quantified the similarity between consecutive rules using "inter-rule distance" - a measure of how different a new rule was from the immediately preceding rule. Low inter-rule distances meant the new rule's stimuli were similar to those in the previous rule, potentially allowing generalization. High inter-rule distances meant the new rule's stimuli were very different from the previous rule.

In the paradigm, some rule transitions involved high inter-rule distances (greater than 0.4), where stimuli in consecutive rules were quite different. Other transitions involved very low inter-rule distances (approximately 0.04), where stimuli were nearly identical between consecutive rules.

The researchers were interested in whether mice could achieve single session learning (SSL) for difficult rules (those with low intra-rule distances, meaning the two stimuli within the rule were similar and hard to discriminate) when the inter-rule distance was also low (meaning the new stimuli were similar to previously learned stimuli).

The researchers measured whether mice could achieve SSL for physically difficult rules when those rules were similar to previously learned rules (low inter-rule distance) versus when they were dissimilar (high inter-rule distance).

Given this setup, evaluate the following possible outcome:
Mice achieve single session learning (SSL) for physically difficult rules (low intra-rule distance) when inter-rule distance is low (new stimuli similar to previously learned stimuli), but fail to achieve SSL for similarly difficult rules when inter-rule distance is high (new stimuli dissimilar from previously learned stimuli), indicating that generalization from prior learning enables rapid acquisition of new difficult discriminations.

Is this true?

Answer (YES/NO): YES